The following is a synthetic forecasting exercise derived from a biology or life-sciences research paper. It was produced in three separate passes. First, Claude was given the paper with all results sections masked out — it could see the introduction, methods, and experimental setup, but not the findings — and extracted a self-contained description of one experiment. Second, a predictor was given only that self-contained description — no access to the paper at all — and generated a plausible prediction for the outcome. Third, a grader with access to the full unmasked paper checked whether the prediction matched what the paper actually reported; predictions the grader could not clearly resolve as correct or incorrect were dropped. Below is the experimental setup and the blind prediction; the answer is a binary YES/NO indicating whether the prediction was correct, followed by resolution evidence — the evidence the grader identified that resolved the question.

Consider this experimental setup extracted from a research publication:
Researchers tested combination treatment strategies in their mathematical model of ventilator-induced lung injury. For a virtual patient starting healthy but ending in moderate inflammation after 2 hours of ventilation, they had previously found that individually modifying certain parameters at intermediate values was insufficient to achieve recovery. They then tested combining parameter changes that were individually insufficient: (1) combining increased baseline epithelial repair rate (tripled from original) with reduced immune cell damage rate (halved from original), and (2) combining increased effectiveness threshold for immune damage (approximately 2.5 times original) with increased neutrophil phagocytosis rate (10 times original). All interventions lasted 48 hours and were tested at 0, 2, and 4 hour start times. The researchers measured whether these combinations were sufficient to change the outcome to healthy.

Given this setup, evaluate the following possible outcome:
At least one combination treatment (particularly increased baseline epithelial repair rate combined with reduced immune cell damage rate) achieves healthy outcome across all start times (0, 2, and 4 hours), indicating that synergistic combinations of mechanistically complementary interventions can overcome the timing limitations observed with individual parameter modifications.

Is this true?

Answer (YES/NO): YES